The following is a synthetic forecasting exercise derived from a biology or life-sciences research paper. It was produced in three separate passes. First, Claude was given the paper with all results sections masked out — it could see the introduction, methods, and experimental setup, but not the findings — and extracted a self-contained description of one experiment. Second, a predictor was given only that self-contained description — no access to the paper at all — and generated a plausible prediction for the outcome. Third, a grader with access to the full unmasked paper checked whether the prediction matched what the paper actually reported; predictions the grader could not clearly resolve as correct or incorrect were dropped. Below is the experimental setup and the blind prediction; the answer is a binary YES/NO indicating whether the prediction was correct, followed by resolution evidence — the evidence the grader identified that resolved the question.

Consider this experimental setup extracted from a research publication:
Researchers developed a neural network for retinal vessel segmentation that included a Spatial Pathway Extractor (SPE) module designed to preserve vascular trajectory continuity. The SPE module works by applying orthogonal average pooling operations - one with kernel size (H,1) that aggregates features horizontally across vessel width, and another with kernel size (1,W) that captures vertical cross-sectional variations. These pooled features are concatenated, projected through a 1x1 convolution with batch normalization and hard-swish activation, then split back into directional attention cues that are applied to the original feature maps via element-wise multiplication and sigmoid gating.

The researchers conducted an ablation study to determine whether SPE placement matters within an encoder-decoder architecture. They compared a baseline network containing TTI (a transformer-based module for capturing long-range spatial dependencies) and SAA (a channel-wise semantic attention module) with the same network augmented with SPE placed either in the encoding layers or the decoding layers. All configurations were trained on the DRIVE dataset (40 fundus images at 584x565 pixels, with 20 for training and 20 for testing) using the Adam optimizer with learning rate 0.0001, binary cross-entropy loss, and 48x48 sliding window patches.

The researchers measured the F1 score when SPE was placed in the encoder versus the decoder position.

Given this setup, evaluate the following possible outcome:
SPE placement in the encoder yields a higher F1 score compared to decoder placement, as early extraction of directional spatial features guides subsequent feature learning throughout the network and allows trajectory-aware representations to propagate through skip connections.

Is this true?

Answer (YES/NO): YES